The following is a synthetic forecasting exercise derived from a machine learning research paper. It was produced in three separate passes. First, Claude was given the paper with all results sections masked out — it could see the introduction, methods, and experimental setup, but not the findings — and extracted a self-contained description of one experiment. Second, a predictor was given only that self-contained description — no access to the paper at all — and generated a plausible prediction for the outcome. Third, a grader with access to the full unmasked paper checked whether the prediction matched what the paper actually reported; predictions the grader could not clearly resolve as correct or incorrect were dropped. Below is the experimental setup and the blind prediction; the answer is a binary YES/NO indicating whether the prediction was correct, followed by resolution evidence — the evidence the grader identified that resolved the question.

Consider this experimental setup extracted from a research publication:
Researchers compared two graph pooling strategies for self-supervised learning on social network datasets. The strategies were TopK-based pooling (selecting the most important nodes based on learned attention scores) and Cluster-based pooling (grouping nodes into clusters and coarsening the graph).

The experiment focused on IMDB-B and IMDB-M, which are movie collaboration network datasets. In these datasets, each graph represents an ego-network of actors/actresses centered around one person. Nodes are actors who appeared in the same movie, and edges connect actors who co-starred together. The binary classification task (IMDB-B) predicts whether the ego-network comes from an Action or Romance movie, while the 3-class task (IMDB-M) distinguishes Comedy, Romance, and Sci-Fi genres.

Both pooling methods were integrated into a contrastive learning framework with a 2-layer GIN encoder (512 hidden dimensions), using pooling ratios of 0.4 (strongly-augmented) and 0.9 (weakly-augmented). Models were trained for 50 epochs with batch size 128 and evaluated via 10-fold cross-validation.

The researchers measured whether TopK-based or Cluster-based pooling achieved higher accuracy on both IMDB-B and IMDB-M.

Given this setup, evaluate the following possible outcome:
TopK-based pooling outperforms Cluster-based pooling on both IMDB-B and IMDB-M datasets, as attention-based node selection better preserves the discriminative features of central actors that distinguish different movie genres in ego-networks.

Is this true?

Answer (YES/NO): NO